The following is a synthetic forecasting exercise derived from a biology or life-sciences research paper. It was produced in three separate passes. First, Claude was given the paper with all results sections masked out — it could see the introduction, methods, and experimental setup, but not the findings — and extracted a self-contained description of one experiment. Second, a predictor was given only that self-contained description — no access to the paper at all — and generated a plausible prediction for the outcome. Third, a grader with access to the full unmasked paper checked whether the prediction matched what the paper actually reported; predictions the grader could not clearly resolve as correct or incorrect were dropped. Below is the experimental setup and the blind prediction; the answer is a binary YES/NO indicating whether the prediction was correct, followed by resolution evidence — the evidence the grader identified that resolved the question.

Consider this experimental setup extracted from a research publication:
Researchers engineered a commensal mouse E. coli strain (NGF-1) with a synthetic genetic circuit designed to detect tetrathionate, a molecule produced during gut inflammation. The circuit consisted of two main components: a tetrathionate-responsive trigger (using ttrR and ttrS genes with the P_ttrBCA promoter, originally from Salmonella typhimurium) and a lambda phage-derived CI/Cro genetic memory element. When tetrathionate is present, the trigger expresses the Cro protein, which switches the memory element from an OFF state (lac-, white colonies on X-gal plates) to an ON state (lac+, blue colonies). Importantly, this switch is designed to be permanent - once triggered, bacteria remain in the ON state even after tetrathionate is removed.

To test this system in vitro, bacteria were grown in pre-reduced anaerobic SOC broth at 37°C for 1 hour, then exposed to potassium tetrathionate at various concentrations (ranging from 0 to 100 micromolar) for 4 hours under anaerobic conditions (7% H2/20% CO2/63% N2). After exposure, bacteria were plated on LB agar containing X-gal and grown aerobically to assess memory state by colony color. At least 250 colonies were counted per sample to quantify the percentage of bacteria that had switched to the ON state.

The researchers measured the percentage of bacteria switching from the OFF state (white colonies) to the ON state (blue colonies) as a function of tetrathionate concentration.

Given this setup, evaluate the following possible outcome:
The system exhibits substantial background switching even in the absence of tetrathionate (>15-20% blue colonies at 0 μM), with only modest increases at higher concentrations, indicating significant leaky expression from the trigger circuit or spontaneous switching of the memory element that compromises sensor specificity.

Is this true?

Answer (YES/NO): NO